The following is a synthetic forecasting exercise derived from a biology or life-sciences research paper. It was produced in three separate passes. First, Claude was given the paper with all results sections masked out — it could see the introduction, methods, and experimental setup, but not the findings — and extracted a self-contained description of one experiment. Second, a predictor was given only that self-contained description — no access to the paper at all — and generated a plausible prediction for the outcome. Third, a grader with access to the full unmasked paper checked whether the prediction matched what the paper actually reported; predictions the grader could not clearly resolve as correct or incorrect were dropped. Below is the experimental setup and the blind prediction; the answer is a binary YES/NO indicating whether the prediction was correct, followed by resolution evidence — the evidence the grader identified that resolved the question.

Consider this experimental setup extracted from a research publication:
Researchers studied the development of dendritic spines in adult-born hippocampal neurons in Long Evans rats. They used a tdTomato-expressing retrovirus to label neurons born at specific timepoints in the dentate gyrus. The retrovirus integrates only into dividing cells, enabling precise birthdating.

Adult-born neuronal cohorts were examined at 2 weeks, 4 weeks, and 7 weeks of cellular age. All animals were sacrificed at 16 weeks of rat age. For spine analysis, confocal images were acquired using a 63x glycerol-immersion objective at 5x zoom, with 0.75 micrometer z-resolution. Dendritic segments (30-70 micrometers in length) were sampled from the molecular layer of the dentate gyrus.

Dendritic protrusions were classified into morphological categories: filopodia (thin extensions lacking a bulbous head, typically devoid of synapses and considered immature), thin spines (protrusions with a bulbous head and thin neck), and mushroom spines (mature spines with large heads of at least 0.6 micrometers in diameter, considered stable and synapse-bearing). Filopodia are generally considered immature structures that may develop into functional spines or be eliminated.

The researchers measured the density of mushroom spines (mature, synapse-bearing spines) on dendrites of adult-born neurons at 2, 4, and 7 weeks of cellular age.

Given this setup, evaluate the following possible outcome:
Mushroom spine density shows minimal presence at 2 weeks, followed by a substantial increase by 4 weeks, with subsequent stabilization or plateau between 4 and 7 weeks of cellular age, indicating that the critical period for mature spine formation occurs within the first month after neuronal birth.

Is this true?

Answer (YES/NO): NO